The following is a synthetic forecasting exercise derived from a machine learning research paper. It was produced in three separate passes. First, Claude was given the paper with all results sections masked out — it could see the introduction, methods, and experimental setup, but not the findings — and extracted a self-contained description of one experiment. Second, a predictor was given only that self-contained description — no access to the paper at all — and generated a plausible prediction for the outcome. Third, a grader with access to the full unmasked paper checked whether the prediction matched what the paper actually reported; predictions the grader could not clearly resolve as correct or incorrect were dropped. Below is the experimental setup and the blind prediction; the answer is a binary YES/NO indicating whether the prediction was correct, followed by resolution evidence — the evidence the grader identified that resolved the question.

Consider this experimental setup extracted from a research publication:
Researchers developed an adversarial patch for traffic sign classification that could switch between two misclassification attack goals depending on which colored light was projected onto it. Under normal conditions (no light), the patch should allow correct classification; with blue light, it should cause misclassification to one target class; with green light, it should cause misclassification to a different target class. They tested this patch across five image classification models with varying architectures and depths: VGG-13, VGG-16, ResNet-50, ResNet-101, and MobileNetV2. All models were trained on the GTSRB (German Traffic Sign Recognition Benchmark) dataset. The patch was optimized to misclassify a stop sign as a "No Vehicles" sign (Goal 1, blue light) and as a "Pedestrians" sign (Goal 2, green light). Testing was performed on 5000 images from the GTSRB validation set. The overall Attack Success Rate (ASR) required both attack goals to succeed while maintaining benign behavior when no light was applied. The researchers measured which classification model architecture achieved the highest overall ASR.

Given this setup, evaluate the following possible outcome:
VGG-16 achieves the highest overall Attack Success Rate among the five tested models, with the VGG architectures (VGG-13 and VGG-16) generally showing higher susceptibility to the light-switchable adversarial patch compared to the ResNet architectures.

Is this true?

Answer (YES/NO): YES